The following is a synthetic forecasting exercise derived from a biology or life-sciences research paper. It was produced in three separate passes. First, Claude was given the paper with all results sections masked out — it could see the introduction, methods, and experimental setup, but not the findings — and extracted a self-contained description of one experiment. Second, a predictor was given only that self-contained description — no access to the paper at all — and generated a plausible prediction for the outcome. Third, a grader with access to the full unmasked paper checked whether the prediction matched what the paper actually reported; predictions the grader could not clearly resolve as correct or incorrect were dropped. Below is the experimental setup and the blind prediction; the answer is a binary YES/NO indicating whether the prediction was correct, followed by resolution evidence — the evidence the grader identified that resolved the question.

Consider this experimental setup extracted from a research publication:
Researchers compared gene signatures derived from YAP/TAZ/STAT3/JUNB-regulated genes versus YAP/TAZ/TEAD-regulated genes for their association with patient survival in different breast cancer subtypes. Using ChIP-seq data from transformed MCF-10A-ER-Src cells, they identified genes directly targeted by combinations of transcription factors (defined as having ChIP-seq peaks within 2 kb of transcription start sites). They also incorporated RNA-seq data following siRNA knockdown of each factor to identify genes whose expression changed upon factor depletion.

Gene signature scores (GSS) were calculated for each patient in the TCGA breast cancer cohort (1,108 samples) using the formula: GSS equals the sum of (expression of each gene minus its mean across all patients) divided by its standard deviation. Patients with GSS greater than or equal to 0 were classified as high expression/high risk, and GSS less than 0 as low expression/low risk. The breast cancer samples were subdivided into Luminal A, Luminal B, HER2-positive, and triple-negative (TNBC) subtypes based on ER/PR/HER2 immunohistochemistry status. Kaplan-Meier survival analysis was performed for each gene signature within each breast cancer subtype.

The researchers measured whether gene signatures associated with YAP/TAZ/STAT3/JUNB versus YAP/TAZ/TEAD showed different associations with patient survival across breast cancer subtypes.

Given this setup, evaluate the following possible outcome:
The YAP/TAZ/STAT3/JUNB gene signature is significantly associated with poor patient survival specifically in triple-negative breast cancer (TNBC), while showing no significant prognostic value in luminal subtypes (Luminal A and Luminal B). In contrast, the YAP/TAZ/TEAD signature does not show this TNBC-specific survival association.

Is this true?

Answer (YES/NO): YES